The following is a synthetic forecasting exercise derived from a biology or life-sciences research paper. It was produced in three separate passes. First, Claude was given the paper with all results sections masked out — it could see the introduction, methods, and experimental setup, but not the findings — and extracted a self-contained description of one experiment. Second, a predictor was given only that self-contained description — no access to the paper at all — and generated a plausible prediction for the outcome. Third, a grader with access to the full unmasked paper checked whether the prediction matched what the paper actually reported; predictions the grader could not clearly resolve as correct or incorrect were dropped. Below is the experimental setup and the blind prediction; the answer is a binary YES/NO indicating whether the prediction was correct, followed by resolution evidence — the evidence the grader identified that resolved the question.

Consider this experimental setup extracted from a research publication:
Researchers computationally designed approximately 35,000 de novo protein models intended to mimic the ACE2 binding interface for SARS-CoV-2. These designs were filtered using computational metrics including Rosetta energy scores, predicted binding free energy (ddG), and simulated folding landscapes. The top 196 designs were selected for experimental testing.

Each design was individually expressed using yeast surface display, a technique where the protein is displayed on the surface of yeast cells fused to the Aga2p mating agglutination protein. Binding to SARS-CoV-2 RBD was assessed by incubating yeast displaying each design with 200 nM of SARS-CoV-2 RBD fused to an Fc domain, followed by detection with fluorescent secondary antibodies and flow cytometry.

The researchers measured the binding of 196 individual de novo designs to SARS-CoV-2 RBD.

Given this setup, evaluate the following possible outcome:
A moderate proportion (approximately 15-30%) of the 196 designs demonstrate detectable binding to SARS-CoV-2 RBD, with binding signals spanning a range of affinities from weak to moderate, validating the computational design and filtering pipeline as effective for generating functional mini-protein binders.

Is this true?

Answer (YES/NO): NO